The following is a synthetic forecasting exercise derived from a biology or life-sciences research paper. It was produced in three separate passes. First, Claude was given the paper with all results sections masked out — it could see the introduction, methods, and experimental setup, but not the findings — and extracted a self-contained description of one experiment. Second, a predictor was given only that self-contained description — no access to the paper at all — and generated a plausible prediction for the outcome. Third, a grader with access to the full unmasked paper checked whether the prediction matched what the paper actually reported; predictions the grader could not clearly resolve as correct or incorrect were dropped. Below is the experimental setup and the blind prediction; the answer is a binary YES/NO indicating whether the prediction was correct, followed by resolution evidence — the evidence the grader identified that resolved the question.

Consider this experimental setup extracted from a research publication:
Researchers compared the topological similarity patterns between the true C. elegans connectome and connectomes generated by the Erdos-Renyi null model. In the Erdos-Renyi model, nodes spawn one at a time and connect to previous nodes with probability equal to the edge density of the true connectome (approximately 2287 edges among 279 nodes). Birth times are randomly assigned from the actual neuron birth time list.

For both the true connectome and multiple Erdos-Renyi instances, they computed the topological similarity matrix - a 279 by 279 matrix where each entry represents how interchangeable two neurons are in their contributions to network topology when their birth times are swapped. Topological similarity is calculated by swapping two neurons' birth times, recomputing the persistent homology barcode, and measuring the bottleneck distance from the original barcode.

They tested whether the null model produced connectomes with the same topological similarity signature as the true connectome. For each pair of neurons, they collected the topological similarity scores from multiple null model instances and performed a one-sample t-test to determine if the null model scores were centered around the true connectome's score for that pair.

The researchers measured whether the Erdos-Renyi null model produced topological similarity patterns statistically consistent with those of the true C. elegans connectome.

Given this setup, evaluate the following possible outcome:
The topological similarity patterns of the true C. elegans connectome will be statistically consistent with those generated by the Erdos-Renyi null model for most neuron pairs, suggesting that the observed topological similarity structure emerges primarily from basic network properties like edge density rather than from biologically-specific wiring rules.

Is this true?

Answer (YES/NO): NO